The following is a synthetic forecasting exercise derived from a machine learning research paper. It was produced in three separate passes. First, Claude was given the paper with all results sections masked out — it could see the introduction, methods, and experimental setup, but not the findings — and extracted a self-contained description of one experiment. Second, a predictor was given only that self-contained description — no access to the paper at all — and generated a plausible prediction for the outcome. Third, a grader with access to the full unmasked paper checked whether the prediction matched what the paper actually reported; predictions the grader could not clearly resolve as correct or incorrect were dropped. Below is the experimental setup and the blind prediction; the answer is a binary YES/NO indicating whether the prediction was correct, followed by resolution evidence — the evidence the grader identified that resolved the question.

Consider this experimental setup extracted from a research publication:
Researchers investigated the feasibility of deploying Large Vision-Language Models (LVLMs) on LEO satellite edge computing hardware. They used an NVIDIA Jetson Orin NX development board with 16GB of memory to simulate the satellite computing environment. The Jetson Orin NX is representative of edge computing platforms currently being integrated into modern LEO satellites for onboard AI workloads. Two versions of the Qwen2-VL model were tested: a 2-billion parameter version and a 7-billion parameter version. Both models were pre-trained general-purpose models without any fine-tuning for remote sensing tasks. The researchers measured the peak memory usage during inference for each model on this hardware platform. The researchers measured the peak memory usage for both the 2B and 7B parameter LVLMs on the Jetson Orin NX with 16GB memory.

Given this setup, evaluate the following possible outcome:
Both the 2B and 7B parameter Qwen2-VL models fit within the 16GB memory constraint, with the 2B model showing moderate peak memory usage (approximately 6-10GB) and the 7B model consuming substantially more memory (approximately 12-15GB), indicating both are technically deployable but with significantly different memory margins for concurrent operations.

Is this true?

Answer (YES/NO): NO